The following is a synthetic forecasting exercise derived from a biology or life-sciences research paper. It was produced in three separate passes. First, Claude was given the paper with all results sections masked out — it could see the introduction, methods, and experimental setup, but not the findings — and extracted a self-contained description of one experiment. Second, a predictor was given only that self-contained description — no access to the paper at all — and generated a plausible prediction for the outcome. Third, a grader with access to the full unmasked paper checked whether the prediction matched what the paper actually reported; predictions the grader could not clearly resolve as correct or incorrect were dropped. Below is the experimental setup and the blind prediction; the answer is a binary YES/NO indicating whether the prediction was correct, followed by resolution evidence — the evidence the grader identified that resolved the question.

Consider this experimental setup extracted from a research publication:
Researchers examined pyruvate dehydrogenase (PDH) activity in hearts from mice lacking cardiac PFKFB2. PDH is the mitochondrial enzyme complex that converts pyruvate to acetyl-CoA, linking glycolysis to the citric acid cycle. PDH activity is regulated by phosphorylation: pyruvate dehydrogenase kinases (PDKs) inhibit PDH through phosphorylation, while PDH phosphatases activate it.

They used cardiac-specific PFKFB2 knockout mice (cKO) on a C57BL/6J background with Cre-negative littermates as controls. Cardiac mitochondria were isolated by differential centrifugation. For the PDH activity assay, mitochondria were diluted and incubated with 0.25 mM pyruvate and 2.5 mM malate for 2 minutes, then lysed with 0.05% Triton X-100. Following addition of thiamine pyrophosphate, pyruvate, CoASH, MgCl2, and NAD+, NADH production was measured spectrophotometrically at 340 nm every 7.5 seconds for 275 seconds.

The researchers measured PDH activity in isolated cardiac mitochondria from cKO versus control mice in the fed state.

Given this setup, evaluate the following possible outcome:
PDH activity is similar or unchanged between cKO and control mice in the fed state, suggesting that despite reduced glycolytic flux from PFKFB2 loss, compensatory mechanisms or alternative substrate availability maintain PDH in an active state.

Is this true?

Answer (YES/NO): NO